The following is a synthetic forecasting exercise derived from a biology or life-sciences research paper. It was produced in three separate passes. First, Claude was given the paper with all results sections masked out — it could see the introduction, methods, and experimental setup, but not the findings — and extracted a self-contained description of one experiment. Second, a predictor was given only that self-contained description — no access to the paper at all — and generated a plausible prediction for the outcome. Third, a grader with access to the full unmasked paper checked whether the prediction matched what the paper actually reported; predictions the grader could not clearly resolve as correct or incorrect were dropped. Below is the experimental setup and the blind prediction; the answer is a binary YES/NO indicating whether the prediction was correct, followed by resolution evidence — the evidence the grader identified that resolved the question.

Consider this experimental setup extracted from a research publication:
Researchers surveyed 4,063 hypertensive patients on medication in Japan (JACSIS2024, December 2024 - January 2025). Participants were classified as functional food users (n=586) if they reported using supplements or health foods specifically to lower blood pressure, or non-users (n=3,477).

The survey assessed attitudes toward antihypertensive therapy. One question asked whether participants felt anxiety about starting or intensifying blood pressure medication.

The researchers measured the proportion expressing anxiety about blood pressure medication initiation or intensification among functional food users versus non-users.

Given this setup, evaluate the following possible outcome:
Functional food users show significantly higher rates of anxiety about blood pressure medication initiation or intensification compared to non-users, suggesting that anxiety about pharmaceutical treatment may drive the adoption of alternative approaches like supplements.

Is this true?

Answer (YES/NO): YES